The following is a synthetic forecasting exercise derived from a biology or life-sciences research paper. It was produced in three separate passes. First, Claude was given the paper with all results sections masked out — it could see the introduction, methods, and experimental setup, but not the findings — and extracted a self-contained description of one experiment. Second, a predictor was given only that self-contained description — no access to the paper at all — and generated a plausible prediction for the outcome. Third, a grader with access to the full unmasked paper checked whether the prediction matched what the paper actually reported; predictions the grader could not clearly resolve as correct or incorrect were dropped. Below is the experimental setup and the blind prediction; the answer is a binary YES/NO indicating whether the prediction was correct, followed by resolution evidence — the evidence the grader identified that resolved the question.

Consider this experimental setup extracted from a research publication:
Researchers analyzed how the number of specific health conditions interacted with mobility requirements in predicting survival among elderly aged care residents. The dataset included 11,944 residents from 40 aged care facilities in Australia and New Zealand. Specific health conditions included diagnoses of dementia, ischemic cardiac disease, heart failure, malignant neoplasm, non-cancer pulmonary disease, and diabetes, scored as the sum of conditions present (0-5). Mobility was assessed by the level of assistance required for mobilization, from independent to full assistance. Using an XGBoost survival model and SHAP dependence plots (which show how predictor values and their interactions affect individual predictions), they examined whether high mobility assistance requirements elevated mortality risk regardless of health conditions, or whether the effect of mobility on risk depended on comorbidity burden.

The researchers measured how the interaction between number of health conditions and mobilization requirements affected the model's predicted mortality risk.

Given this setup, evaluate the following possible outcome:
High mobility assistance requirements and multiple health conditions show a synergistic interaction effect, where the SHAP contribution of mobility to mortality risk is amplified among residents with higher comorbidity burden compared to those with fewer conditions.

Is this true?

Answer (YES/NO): YES